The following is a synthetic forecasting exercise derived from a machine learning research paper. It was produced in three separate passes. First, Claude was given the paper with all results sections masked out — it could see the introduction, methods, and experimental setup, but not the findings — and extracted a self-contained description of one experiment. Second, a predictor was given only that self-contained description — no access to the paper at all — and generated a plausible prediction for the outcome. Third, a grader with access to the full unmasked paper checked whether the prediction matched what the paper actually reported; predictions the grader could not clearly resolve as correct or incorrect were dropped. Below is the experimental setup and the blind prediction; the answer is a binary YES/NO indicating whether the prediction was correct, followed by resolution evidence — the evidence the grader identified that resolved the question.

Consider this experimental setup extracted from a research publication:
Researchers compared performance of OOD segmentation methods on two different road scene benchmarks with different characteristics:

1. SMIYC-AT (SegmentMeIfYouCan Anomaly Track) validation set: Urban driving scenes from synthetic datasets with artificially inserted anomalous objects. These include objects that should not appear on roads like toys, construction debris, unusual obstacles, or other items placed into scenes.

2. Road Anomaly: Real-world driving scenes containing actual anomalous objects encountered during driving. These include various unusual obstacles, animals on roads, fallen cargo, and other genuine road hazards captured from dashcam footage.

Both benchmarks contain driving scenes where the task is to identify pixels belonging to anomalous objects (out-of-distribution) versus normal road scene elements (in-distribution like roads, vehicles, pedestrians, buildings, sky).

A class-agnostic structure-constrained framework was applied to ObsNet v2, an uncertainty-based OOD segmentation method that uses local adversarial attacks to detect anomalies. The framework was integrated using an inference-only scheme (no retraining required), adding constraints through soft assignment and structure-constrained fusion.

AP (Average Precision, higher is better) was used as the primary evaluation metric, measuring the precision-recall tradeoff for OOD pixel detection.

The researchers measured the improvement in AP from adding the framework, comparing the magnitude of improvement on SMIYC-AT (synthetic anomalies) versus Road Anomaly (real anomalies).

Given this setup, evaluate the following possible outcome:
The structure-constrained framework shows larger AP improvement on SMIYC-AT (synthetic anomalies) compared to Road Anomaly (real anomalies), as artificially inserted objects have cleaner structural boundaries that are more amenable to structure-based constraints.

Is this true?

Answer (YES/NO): YES